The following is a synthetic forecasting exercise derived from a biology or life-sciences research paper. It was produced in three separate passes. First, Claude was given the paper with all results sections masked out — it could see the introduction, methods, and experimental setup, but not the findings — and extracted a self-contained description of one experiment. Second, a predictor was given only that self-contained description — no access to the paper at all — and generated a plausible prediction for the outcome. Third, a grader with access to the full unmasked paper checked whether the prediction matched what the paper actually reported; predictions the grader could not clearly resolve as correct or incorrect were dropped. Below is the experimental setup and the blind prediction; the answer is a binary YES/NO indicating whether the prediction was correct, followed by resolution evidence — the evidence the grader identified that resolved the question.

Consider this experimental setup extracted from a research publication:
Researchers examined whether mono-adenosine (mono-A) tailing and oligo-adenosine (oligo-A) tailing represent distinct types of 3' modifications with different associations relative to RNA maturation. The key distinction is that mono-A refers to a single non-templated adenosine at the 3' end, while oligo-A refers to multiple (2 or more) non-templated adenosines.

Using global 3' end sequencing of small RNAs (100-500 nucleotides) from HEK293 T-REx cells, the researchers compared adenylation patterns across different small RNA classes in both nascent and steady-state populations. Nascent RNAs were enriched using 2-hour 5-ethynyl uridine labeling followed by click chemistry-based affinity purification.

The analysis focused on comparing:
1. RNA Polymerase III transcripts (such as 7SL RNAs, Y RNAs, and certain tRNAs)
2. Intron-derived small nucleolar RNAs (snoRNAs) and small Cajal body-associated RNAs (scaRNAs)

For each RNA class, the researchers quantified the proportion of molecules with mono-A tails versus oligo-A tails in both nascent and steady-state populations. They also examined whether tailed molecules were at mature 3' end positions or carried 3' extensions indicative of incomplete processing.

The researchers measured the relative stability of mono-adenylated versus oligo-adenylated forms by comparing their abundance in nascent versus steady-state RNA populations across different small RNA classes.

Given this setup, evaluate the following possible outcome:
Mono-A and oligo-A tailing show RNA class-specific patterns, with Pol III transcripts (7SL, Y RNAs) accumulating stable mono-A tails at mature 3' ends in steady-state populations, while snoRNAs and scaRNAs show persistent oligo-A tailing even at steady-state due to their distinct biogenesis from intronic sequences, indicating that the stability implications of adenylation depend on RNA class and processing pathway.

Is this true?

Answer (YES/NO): NO